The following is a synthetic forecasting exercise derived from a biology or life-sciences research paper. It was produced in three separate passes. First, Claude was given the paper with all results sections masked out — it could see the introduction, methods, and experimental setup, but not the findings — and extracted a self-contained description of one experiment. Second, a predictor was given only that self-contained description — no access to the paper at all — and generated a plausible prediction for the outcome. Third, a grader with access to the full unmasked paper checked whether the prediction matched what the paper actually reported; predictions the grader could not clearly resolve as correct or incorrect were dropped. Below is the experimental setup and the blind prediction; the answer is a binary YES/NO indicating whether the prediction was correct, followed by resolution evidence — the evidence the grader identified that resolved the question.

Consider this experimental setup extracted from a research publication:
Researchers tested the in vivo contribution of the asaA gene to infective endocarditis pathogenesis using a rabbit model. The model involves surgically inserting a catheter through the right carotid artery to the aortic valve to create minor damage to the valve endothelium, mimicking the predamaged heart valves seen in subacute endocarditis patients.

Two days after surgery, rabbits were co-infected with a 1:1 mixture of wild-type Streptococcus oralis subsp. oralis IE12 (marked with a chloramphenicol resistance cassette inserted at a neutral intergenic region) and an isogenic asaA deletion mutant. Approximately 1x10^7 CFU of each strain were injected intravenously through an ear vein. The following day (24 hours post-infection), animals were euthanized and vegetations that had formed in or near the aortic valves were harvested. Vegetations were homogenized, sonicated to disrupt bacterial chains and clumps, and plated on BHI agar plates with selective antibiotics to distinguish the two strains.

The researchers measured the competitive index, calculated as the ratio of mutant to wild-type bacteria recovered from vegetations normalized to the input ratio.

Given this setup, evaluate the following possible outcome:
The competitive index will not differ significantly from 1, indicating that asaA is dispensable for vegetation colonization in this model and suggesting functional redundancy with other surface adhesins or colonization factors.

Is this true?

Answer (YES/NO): NO